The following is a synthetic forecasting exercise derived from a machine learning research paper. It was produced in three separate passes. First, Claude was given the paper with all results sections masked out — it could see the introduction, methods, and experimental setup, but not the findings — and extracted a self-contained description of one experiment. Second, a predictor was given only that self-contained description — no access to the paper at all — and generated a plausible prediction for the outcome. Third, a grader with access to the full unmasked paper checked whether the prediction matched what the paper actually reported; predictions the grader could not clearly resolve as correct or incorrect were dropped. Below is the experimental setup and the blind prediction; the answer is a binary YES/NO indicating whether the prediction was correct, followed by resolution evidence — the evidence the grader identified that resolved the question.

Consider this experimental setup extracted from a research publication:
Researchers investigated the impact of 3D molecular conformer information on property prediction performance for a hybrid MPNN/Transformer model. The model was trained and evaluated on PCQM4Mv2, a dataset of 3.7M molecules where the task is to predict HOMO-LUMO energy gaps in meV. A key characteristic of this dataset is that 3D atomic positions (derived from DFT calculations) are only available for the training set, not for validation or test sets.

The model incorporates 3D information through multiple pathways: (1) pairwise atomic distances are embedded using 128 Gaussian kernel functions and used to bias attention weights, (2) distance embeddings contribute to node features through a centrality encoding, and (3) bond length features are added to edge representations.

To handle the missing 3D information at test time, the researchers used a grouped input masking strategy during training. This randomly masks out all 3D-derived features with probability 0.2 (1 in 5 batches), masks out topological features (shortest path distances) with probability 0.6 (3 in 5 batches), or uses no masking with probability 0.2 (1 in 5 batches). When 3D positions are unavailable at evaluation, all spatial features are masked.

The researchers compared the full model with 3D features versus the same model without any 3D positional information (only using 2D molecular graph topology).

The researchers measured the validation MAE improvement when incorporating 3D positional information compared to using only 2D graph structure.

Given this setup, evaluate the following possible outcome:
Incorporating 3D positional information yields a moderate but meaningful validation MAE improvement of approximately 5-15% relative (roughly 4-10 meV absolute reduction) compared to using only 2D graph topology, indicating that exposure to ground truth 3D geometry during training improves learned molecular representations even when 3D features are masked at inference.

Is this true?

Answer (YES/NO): YES